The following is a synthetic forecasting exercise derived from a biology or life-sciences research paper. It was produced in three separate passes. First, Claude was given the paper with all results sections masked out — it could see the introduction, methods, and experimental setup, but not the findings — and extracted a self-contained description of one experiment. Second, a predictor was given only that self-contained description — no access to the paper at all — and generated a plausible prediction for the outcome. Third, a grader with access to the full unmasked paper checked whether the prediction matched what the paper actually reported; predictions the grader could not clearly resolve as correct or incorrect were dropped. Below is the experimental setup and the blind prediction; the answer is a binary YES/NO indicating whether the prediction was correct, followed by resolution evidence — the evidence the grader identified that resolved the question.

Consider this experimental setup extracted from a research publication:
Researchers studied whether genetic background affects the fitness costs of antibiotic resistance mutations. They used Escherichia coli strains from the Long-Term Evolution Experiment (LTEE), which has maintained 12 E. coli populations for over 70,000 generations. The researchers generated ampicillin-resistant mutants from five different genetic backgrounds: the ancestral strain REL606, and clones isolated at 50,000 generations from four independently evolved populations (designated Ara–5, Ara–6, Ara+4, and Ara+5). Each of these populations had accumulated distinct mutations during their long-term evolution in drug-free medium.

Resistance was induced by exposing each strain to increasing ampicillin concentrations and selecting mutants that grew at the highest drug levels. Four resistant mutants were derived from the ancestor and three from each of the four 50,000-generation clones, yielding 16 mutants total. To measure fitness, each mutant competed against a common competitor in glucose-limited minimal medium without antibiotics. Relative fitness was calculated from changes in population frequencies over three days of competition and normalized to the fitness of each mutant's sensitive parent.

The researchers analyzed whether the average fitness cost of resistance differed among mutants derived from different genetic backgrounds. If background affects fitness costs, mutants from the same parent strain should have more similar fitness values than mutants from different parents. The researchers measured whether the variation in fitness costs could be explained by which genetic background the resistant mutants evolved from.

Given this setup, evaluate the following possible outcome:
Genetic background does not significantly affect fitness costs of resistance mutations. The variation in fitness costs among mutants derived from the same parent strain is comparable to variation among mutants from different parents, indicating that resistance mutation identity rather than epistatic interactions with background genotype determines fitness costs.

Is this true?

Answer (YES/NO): YES